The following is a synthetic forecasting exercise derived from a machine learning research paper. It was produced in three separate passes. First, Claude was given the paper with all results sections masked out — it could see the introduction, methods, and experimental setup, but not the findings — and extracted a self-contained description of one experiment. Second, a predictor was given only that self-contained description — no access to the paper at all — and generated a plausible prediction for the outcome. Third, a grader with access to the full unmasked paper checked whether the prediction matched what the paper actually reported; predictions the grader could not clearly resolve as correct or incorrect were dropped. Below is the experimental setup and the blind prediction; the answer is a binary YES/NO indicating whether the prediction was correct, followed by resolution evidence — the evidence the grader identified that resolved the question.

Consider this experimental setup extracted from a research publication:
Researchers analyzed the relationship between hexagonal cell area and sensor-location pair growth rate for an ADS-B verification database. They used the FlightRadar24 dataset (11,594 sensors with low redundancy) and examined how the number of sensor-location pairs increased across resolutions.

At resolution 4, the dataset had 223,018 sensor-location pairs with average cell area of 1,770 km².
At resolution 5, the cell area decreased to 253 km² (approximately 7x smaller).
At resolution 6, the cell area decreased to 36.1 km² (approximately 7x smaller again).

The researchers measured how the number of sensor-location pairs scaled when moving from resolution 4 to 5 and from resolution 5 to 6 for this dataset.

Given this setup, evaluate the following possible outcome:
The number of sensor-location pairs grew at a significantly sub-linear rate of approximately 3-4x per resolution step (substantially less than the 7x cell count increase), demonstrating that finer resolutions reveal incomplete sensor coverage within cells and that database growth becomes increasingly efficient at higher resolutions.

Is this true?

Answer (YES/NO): NO